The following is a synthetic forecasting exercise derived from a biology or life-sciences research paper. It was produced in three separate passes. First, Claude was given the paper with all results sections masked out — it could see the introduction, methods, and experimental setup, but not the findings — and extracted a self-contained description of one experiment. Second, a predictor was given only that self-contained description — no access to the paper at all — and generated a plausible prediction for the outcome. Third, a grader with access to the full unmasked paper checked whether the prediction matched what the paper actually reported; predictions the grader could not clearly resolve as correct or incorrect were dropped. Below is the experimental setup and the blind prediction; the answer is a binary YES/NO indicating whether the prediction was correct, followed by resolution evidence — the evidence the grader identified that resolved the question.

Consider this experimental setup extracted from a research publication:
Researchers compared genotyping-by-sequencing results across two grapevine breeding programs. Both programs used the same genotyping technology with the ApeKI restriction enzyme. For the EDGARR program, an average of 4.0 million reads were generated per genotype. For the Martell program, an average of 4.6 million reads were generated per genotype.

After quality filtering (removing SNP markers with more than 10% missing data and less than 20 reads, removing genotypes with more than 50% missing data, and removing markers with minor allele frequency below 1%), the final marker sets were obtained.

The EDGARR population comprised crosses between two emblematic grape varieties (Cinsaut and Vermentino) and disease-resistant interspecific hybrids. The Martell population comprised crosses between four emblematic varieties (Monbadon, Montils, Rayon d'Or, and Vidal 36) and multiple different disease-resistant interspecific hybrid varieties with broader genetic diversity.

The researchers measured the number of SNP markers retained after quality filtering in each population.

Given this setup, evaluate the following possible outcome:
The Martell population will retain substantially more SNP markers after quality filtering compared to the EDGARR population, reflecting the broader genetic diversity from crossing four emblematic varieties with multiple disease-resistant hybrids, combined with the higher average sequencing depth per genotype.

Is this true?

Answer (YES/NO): NO